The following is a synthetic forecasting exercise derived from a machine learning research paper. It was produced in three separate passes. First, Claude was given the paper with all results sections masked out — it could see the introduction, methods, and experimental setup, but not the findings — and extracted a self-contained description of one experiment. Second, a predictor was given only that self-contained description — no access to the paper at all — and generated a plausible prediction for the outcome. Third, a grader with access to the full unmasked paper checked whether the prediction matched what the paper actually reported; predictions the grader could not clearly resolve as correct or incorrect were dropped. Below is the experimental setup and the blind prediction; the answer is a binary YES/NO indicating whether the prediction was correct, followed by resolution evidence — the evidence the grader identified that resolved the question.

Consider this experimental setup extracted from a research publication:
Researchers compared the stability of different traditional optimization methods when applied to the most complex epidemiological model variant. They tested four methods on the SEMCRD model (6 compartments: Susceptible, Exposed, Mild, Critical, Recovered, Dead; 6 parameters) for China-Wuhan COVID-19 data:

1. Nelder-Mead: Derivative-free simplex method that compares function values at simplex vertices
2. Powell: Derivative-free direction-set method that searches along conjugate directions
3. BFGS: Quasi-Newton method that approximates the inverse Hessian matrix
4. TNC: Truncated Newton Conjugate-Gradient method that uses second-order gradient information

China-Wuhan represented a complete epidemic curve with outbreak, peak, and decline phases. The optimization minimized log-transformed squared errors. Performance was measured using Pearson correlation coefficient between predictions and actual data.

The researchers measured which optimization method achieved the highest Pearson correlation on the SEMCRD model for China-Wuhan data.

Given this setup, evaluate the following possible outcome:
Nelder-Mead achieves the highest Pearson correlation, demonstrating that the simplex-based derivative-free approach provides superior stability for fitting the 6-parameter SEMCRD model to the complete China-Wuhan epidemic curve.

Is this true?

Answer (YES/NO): NO